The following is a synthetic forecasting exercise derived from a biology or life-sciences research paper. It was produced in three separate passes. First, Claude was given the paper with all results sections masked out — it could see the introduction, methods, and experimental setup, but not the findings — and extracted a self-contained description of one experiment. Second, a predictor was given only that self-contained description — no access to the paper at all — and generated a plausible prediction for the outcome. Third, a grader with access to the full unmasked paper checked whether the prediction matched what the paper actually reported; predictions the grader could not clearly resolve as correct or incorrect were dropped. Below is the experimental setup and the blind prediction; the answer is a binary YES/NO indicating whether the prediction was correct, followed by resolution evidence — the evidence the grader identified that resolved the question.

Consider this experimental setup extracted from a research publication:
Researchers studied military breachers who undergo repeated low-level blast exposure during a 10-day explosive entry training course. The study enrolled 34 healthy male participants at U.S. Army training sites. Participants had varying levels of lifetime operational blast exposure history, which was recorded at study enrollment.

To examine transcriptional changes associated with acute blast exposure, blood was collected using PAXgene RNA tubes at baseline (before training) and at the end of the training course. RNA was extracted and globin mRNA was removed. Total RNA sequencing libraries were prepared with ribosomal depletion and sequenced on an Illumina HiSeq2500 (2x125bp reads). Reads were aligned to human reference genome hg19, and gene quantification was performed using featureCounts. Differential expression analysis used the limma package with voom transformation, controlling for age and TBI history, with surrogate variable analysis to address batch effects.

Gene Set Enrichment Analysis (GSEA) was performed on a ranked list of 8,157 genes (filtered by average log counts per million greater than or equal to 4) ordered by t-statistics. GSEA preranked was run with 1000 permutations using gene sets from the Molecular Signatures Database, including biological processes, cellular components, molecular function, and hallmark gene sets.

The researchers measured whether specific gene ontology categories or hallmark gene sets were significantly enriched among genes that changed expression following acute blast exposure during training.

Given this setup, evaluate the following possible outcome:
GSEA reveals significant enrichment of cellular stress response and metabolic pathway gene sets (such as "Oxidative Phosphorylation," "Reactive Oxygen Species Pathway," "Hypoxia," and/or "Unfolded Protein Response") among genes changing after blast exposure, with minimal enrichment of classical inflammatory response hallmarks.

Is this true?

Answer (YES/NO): NO